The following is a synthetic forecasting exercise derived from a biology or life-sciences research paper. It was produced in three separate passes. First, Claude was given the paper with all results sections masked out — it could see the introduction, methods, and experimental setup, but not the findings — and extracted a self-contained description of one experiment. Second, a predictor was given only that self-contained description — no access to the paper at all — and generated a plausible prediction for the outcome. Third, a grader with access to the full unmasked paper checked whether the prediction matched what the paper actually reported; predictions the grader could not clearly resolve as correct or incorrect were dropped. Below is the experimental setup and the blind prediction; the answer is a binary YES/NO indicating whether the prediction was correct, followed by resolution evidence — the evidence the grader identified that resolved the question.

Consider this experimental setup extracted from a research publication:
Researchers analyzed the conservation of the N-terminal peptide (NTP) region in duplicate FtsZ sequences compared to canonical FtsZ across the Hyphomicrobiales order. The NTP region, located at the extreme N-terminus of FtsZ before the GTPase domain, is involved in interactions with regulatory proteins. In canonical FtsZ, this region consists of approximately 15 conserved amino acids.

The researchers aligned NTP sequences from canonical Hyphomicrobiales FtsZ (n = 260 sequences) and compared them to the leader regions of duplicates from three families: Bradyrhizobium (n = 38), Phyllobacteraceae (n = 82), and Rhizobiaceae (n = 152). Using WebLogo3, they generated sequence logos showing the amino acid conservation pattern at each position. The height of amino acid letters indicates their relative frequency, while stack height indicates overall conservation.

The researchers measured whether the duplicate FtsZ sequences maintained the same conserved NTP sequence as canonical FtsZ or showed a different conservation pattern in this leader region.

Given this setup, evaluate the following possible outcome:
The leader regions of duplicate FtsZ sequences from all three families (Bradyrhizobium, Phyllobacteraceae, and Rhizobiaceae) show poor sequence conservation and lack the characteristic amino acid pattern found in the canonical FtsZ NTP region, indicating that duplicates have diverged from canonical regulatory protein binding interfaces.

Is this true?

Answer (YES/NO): YES